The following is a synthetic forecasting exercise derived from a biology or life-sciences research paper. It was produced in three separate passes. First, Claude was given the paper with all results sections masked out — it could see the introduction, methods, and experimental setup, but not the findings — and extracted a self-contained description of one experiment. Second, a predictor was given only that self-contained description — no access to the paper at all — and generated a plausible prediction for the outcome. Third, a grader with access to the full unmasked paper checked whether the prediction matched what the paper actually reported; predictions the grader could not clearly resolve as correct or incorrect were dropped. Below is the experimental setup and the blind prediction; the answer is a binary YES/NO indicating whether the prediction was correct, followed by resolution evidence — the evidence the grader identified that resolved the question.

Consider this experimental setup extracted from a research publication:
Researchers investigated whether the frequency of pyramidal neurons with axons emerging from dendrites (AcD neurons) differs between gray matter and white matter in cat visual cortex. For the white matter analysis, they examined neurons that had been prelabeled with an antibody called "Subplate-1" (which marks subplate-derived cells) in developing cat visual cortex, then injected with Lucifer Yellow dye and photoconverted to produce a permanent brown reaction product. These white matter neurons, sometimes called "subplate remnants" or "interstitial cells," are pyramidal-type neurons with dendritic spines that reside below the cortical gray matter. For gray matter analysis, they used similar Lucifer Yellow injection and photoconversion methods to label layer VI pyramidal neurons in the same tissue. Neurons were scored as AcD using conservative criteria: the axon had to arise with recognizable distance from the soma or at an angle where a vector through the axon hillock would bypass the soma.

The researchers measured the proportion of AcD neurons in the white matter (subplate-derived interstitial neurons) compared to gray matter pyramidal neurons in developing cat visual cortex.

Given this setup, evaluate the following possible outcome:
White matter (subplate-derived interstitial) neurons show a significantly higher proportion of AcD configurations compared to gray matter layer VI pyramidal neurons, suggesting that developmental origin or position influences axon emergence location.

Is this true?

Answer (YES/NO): YES